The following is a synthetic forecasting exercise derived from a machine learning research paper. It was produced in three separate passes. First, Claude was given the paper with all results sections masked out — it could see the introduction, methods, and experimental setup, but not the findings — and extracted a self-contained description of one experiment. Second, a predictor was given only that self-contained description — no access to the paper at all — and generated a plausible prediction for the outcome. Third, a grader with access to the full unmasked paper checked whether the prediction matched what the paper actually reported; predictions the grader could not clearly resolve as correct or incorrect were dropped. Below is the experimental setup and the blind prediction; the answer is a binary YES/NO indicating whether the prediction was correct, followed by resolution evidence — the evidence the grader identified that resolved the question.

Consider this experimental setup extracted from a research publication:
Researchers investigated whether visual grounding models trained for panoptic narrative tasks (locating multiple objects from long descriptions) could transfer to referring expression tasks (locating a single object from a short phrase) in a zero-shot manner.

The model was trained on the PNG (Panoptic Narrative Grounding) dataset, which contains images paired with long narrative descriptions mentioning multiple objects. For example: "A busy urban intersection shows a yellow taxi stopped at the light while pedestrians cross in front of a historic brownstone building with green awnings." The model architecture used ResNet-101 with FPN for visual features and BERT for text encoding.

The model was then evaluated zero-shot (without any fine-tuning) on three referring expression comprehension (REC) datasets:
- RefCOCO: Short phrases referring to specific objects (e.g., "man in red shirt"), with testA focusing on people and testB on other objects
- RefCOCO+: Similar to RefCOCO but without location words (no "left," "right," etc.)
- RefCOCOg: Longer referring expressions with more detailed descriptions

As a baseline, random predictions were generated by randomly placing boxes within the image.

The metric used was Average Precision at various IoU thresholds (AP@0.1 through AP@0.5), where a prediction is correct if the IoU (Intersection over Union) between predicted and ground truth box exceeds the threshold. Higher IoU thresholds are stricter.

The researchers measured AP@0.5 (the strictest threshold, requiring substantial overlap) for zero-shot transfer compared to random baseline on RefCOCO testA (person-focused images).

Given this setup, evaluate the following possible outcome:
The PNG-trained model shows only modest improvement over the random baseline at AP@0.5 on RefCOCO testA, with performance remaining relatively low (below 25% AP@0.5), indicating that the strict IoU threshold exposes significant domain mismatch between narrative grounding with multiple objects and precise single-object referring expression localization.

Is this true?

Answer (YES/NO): NO